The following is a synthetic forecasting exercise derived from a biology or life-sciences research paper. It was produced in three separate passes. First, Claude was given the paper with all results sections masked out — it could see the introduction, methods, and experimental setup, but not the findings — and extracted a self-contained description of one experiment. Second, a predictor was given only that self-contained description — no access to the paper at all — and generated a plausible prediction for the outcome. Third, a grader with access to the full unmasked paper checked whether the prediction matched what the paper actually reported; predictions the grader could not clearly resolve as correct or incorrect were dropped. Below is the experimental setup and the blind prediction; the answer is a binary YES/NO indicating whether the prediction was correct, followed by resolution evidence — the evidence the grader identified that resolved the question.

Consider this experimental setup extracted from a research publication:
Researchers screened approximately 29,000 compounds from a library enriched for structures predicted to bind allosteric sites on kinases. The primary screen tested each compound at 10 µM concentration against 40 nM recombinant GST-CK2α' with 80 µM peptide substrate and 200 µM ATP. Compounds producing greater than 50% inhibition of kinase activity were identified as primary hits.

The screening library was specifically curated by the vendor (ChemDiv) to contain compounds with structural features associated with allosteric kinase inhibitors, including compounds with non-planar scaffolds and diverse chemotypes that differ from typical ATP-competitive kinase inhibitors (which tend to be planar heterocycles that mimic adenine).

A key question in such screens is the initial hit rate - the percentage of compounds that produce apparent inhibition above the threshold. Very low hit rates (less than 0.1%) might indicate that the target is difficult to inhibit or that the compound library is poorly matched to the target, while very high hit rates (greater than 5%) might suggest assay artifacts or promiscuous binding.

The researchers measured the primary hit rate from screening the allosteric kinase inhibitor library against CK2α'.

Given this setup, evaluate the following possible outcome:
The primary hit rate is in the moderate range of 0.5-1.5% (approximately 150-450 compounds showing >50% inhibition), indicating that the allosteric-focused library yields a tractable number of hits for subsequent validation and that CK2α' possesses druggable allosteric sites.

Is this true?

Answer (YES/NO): NO